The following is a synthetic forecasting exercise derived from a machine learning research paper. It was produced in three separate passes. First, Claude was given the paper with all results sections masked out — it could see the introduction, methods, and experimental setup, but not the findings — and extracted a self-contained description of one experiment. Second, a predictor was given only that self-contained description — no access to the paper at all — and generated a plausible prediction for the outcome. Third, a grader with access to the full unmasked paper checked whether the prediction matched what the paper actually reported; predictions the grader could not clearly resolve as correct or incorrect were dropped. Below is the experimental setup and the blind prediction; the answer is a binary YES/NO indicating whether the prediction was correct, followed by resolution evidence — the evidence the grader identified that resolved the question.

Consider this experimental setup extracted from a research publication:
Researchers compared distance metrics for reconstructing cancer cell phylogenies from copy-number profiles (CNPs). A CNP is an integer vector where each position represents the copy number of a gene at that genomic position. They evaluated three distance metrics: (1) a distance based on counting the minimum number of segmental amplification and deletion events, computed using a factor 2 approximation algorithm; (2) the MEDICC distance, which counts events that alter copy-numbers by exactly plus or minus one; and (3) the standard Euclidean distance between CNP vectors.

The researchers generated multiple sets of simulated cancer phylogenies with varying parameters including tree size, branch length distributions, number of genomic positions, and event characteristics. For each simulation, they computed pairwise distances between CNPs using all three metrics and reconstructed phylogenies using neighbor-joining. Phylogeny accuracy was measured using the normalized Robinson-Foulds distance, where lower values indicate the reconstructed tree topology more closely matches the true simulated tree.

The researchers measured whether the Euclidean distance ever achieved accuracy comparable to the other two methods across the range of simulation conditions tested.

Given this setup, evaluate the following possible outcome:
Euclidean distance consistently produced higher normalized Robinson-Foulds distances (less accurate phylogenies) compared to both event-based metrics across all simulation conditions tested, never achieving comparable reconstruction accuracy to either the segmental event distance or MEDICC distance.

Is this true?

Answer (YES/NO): NO